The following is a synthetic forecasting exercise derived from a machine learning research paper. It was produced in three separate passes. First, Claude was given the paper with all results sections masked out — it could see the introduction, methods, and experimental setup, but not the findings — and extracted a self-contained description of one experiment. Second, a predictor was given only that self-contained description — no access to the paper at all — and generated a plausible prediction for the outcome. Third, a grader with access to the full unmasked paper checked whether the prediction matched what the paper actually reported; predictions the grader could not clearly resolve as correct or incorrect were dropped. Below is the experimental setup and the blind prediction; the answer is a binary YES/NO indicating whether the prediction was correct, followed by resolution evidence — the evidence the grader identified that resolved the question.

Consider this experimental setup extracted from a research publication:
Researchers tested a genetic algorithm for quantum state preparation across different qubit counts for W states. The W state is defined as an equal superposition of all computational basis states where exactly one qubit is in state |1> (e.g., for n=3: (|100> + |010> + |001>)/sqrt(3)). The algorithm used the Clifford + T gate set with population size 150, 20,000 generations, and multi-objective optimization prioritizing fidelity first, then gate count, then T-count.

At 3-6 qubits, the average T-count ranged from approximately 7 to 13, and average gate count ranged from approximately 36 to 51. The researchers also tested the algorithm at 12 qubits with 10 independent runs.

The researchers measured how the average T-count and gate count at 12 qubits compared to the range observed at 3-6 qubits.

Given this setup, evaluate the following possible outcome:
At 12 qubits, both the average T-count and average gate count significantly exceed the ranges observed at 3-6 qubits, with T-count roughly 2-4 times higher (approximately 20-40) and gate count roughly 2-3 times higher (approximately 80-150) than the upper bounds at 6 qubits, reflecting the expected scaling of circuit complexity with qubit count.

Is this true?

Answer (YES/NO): NO